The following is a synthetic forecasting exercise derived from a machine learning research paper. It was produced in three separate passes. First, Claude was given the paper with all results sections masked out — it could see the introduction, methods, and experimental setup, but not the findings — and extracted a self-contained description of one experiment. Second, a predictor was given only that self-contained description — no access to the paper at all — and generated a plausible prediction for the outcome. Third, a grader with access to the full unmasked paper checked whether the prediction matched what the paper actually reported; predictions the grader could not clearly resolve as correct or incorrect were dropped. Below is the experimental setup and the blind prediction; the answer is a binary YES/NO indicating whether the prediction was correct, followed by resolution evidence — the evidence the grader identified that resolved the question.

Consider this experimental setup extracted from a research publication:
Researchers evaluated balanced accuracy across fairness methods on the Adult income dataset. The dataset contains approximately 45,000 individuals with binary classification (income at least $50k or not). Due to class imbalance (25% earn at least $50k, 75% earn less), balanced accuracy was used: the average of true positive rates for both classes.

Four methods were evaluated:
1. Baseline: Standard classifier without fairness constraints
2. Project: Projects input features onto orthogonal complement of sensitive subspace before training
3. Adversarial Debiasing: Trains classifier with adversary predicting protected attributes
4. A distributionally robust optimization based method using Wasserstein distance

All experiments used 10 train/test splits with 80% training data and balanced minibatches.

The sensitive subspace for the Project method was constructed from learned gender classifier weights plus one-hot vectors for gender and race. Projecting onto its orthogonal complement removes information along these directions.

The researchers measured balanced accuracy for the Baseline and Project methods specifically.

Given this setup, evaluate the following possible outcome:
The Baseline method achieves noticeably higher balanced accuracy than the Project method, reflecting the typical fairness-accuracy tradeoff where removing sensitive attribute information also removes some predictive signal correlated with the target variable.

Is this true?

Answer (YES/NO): NO